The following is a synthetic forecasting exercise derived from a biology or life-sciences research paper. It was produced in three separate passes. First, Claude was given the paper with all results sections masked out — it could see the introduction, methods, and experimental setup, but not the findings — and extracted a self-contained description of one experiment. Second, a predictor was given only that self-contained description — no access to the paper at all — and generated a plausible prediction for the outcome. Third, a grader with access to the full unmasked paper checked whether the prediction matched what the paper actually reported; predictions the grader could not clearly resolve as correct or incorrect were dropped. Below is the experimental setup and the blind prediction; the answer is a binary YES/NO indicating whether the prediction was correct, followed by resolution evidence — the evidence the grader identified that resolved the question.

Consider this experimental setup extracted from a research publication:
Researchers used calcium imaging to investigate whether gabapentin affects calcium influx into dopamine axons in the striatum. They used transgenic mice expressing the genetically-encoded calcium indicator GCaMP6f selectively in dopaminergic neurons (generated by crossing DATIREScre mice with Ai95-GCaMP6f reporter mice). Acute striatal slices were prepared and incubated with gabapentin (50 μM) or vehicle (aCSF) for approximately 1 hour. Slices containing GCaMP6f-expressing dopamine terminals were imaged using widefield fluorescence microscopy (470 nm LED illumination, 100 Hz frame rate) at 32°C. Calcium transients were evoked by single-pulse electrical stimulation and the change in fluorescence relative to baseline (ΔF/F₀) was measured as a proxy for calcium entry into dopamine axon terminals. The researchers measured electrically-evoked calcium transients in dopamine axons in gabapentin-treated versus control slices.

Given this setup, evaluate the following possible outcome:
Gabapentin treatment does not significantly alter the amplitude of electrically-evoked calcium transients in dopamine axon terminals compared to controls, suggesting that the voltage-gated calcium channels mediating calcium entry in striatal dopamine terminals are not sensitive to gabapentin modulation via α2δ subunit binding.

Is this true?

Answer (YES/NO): NO